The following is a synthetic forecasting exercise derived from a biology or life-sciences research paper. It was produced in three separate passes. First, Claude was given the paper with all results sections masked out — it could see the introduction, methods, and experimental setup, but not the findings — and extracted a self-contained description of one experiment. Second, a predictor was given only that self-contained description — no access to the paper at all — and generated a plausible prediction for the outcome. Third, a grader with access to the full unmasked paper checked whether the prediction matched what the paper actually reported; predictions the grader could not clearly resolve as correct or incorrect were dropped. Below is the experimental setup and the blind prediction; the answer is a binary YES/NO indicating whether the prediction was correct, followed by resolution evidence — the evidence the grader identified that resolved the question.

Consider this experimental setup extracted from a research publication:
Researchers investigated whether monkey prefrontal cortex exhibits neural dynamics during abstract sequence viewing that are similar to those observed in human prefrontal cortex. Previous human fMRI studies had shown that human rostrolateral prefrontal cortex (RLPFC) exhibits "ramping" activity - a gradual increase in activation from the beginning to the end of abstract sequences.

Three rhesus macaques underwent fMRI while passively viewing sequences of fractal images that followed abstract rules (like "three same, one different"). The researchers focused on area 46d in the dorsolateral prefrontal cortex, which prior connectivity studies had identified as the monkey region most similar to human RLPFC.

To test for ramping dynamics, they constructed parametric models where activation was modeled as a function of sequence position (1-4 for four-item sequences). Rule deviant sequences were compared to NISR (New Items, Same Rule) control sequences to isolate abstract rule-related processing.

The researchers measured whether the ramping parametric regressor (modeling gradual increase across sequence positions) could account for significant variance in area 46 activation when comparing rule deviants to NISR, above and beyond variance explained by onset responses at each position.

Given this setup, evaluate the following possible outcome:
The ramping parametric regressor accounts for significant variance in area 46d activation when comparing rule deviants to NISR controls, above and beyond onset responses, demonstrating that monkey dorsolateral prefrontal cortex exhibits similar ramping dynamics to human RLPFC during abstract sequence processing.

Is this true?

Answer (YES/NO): YES